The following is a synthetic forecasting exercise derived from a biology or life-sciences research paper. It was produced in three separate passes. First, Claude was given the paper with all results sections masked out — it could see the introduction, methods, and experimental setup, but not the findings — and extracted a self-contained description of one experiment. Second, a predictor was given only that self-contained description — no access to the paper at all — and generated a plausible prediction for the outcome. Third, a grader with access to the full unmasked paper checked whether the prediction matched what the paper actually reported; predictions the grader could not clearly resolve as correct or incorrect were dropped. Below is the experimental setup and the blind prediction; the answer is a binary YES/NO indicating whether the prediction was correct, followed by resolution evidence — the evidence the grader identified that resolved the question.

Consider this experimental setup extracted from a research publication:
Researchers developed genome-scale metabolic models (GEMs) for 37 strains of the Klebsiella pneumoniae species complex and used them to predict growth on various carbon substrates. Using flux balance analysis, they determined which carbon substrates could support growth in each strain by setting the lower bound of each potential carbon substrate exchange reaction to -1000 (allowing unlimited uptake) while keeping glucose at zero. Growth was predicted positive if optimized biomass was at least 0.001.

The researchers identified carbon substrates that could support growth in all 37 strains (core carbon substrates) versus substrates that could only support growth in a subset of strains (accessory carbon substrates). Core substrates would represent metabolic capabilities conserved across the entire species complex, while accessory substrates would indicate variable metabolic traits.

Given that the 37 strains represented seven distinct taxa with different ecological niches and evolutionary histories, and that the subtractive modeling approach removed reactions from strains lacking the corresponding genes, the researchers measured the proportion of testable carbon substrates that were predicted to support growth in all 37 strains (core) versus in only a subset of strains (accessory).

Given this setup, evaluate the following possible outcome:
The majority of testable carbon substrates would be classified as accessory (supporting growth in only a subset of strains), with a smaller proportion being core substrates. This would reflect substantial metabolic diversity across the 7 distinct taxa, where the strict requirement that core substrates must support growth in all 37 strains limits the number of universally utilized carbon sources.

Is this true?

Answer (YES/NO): NO